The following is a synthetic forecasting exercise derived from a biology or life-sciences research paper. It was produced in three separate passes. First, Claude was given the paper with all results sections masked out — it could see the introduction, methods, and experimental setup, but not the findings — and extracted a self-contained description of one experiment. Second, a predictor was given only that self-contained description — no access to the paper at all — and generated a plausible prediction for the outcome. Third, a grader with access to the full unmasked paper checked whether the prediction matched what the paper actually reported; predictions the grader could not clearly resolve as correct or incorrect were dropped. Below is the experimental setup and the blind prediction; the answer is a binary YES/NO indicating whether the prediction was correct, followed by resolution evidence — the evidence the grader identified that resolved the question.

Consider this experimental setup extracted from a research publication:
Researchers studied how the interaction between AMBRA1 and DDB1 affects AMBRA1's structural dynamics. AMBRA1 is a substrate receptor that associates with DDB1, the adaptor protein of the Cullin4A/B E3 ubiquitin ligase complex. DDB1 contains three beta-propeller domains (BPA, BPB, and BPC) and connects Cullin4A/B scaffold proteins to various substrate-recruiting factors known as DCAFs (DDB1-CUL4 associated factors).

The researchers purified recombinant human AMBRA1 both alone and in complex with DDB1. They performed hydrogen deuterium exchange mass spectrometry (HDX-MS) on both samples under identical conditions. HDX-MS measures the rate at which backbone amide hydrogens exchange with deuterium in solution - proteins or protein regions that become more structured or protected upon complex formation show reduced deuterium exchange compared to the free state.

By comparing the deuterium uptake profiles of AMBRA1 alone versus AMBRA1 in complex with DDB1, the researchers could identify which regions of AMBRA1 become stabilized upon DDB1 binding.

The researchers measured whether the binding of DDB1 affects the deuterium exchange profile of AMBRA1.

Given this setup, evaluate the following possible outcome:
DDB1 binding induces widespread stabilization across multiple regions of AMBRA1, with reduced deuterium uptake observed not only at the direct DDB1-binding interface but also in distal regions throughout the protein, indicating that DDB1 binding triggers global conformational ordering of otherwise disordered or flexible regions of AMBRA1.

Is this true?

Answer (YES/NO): NO